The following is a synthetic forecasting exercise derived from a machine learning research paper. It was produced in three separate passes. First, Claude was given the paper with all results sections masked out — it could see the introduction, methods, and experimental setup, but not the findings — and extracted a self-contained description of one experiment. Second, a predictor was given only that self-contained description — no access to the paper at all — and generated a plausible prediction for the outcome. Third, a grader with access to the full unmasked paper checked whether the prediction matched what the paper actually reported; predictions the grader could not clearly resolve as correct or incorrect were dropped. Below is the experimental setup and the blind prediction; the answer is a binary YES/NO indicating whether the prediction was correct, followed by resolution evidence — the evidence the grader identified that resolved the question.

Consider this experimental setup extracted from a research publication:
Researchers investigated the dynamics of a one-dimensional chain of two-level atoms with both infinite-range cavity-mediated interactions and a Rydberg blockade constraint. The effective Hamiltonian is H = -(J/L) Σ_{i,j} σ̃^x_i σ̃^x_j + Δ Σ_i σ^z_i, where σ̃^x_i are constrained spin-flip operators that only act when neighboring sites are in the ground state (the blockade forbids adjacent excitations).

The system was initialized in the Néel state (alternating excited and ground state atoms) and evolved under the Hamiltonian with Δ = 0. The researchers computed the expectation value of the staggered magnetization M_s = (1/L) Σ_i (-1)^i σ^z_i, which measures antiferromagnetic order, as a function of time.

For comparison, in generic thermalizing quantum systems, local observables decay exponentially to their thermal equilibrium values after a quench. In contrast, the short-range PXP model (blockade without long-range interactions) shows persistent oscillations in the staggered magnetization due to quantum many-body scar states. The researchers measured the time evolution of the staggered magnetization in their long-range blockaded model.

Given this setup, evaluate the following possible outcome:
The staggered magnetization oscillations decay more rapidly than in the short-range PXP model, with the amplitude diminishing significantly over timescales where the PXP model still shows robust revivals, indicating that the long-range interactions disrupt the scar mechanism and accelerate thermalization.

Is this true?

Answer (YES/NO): NO